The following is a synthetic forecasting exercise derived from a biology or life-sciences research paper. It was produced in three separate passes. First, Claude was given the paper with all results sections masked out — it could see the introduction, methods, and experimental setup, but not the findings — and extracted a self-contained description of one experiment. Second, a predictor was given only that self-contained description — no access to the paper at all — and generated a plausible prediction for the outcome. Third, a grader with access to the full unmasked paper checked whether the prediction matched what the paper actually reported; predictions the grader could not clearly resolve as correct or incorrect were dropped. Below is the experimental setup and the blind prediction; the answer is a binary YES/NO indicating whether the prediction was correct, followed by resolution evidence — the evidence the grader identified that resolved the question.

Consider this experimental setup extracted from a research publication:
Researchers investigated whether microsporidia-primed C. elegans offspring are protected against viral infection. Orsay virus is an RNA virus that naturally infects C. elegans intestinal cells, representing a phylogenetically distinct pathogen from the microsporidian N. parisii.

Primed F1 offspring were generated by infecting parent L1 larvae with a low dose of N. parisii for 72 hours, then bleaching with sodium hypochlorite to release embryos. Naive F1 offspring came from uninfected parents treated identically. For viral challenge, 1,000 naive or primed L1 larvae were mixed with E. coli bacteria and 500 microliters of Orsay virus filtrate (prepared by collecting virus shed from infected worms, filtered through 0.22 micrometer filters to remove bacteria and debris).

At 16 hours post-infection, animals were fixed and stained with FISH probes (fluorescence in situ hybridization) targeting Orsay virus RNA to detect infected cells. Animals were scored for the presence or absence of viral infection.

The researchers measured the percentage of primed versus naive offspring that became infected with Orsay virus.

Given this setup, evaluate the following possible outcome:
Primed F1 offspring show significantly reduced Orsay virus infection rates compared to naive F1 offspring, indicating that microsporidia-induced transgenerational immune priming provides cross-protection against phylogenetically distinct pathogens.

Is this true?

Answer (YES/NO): NO